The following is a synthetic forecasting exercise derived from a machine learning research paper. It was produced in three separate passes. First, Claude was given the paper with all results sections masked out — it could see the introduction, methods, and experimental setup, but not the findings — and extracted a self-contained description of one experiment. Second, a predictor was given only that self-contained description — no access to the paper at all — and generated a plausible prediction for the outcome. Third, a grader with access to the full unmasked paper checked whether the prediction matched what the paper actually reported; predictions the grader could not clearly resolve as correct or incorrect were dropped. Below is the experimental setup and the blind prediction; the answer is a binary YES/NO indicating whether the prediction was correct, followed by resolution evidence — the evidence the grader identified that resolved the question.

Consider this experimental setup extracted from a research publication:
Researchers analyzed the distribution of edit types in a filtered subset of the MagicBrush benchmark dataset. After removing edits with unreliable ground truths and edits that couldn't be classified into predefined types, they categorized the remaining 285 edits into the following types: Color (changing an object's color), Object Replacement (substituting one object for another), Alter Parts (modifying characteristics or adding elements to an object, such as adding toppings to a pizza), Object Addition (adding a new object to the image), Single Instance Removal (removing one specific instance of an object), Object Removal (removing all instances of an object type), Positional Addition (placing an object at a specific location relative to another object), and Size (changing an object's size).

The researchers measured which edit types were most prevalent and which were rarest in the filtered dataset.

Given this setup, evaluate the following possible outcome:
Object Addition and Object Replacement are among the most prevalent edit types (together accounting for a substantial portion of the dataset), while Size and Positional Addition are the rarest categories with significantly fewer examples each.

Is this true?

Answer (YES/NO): NO